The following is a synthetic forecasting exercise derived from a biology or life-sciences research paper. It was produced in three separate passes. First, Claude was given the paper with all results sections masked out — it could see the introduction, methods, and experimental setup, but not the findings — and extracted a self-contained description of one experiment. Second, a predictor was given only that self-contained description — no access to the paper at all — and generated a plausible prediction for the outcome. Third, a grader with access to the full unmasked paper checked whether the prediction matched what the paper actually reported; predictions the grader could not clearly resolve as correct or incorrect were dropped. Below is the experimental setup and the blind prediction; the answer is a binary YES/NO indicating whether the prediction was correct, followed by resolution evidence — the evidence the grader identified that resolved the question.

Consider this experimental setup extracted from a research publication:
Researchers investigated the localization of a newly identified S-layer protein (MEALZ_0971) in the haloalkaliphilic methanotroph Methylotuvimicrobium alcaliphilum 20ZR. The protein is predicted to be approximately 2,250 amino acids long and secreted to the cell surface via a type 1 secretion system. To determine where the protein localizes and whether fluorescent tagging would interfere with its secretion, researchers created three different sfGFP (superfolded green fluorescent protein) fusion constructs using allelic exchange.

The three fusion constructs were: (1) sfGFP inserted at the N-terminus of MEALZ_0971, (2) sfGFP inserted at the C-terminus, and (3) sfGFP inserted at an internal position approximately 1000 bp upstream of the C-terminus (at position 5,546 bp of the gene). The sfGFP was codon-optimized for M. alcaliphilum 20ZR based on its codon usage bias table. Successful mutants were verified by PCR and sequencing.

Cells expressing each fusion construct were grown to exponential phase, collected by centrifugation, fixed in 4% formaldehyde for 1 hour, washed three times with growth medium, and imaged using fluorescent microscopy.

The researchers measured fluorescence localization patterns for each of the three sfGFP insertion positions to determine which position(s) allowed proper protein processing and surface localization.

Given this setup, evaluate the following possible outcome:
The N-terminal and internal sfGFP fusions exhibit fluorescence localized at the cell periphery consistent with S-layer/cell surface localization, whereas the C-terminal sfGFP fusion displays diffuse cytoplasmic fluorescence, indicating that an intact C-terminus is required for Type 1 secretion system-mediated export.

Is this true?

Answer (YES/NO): NO